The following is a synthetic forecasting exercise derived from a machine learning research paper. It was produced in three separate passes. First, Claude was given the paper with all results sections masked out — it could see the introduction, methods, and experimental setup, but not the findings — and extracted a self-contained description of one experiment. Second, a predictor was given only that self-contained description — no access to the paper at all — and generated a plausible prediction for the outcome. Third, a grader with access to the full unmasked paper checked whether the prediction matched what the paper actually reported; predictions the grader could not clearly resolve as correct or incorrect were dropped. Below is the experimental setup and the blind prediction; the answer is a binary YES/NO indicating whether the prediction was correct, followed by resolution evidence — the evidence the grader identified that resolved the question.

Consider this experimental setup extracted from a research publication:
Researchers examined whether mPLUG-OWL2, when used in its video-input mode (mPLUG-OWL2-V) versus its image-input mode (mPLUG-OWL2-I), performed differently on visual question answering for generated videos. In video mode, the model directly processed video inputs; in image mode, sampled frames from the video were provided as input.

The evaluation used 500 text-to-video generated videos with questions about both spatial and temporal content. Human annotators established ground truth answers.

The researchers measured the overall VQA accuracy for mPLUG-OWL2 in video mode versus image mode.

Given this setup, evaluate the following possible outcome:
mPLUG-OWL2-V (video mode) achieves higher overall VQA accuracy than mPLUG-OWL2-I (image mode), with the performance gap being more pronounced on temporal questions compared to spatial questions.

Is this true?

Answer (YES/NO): NO